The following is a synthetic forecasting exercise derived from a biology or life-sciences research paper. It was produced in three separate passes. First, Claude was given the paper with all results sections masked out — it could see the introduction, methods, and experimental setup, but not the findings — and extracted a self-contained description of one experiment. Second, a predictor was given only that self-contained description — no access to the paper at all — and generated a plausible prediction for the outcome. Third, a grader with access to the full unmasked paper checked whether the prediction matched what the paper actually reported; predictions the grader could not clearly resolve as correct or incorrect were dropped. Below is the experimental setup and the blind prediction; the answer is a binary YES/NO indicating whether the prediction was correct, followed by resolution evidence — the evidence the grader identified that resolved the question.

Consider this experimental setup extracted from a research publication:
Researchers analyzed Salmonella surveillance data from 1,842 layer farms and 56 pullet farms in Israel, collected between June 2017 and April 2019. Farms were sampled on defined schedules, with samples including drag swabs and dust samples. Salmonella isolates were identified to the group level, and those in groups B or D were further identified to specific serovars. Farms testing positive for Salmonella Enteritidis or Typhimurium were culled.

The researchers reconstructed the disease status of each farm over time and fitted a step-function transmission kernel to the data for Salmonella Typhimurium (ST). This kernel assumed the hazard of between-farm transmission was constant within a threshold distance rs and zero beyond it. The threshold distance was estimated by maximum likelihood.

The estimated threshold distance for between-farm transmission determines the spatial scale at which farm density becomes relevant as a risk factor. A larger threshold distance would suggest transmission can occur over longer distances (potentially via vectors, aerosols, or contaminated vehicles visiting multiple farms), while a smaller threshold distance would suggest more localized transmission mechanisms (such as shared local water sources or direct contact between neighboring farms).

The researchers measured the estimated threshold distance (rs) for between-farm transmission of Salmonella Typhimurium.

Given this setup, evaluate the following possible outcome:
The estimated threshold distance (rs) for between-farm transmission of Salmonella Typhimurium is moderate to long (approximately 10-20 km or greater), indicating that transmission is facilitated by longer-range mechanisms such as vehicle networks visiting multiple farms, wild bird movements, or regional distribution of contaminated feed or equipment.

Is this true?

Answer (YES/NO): NO